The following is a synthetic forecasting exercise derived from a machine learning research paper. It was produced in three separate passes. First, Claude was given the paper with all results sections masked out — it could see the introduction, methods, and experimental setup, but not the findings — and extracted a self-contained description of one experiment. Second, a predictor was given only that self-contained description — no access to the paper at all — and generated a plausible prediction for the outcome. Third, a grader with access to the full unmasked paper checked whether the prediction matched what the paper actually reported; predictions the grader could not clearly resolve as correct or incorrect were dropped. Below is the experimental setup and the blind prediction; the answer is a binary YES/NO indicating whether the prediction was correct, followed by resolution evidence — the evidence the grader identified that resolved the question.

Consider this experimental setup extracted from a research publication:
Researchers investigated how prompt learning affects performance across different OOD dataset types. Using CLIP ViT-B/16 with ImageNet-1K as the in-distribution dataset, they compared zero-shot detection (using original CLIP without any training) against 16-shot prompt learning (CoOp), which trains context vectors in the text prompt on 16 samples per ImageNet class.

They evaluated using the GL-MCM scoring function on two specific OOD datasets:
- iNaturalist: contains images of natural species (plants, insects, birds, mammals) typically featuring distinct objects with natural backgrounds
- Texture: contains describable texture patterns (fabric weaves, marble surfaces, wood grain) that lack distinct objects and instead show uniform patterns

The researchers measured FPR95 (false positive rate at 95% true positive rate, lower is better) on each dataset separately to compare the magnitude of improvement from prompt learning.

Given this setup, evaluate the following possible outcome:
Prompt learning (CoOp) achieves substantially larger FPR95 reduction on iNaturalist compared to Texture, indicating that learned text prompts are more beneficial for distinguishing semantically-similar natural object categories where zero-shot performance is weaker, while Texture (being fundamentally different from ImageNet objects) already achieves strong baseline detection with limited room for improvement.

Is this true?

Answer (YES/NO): NO